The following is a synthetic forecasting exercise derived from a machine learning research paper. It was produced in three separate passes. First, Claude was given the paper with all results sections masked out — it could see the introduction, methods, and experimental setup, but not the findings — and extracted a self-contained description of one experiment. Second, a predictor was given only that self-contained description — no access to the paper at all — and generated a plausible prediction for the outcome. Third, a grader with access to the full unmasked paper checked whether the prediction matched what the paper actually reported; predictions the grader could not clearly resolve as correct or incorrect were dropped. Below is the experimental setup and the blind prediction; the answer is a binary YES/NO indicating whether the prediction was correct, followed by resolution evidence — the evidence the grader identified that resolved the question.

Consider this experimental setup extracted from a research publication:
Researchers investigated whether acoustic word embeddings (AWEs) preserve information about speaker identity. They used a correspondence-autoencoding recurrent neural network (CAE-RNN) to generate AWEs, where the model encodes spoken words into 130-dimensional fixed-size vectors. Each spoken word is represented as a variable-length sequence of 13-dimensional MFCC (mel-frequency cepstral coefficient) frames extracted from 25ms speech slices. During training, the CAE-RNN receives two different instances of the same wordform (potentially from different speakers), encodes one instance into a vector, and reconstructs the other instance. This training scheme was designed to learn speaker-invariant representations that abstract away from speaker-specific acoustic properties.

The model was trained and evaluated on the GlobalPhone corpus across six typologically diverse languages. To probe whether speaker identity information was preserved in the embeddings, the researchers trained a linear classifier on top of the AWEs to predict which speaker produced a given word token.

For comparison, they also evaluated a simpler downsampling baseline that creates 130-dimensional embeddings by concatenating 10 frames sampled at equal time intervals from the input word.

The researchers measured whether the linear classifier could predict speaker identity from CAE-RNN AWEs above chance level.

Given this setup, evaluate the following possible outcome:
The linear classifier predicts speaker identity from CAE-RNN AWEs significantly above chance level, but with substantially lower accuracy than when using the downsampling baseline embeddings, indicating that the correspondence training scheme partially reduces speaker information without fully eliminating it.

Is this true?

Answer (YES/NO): YES